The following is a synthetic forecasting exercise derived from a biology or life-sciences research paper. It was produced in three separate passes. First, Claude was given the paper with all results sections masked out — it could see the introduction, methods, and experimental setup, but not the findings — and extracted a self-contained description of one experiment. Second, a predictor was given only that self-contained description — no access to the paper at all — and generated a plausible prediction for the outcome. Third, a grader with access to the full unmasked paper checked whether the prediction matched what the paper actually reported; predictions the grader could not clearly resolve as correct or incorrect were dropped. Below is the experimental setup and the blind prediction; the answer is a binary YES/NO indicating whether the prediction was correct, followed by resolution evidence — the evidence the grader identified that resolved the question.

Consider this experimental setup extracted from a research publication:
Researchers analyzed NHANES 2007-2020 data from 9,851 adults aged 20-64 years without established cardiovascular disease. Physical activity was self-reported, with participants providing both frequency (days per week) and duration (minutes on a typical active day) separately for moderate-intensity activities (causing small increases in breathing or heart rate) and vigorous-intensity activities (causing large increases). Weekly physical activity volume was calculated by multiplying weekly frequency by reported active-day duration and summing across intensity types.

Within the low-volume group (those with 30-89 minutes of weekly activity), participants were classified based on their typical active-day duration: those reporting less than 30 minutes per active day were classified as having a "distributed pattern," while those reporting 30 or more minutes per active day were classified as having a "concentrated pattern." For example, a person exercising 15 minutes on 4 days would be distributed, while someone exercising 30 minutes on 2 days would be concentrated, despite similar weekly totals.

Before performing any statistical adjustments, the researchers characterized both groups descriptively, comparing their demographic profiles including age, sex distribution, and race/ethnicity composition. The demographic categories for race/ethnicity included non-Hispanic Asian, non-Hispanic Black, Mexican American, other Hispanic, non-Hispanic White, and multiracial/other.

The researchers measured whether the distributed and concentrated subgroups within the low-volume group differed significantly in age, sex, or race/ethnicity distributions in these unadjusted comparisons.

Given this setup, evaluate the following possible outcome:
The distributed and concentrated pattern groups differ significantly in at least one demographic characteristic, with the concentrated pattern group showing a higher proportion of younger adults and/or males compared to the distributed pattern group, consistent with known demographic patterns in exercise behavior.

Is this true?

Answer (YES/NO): NO